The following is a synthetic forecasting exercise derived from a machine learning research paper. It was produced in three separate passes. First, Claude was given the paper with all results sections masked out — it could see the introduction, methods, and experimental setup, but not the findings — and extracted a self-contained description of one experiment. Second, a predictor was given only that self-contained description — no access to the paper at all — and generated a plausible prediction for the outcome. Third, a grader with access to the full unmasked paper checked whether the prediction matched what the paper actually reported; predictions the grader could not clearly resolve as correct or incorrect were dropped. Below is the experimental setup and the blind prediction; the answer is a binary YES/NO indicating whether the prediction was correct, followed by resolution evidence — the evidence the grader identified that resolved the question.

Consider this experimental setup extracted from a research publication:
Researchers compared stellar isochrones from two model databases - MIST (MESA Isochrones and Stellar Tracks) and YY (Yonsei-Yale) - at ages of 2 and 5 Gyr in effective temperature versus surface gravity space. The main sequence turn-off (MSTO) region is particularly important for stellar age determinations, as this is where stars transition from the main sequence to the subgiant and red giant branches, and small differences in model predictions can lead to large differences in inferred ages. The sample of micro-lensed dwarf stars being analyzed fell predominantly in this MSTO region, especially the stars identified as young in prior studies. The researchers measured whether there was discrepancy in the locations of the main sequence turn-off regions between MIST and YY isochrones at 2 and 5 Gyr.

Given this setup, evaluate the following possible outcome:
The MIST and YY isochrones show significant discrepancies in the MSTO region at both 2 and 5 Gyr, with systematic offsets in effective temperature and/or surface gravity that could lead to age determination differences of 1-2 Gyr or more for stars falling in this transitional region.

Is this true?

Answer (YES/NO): YES